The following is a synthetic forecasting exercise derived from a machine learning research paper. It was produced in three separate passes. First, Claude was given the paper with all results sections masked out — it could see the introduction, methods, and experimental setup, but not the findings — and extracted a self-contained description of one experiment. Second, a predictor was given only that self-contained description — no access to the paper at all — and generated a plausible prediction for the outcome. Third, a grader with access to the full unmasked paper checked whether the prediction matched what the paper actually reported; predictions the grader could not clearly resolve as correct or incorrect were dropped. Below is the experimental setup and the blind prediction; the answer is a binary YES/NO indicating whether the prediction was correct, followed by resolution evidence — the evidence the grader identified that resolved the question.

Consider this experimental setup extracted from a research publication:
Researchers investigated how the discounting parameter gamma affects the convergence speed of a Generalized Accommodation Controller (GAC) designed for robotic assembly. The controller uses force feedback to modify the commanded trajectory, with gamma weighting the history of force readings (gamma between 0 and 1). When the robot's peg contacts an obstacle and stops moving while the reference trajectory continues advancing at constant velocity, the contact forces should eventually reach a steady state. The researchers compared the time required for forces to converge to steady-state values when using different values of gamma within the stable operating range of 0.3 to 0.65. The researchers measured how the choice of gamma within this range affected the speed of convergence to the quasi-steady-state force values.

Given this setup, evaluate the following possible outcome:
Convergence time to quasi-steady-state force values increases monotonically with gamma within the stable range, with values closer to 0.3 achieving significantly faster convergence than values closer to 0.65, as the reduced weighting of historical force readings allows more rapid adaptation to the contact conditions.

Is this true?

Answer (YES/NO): NO